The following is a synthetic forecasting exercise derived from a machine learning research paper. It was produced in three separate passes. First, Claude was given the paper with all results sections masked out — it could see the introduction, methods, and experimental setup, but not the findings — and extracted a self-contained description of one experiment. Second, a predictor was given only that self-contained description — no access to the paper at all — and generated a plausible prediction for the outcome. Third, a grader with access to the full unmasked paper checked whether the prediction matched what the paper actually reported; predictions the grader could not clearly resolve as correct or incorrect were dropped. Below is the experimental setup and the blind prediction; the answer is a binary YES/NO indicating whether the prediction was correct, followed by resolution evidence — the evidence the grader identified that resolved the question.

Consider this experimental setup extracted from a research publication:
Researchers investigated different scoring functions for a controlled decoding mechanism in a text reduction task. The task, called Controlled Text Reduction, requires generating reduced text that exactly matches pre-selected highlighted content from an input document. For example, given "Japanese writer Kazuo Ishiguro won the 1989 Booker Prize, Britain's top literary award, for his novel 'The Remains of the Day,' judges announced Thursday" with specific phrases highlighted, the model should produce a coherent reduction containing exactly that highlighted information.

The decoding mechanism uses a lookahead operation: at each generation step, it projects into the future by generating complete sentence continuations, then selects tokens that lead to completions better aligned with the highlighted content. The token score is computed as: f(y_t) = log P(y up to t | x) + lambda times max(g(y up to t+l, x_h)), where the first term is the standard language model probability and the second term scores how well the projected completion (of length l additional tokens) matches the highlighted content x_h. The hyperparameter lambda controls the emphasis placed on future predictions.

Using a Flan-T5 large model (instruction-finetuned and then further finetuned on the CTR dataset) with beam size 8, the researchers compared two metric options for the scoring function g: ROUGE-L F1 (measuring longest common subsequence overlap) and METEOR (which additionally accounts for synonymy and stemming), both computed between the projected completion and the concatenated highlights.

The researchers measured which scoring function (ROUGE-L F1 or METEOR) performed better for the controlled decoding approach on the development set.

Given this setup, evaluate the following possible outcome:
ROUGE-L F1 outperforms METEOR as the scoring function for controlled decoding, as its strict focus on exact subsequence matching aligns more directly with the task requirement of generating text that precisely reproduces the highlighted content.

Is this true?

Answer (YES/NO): YES